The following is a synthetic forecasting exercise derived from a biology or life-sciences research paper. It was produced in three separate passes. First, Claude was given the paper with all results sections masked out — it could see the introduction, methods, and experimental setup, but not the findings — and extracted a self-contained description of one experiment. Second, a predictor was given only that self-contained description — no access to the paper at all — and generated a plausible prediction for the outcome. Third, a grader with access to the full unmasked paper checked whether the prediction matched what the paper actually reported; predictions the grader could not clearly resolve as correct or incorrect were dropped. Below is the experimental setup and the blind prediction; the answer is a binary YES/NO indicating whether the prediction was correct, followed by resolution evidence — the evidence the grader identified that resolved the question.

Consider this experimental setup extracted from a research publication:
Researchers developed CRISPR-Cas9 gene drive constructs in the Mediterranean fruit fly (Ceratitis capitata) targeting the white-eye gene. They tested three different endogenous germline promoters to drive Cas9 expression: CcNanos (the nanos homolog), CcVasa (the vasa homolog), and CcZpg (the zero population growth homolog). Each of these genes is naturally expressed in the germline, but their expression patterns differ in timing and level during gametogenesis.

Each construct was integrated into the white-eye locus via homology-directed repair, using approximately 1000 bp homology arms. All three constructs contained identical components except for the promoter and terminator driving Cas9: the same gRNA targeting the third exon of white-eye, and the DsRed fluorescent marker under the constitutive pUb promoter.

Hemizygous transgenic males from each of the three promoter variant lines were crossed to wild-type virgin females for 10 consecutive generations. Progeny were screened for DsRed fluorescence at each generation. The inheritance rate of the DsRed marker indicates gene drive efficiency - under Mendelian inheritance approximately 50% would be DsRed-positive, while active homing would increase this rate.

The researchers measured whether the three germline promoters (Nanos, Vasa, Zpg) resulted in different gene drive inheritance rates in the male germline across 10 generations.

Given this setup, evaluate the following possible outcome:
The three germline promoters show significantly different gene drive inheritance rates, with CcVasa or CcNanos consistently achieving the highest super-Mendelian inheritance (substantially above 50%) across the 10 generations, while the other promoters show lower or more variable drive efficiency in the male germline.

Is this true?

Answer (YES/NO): NO